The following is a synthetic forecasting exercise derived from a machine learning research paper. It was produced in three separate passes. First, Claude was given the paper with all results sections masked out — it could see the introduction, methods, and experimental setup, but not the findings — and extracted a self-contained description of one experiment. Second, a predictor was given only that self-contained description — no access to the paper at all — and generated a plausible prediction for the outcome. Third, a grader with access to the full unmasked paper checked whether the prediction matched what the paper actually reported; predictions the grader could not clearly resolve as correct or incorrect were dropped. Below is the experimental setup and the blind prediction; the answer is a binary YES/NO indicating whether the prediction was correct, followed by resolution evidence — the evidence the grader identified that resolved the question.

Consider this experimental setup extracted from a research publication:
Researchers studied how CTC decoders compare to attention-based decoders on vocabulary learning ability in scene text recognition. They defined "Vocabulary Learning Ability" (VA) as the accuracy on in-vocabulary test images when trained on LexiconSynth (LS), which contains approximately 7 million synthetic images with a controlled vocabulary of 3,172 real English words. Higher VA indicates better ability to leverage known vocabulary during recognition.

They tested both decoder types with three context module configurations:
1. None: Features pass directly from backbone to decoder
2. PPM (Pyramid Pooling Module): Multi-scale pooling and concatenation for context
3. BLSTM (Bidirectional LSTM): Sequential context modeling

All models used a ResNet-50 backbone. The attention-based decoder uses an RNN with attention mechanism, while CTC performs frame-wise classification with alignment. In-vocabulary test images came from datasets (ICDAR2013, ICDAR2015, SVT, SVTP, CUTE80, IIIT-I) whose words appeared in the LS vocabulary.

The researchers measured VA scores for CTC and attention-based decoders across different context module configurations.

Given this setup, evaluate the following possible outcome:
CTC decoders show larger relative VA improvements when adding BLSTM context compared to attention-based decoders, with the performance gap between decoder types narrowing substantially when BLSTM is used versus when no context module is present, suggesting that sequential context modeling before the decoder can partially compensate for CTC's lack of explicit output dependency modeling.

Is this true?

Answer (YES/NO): NO